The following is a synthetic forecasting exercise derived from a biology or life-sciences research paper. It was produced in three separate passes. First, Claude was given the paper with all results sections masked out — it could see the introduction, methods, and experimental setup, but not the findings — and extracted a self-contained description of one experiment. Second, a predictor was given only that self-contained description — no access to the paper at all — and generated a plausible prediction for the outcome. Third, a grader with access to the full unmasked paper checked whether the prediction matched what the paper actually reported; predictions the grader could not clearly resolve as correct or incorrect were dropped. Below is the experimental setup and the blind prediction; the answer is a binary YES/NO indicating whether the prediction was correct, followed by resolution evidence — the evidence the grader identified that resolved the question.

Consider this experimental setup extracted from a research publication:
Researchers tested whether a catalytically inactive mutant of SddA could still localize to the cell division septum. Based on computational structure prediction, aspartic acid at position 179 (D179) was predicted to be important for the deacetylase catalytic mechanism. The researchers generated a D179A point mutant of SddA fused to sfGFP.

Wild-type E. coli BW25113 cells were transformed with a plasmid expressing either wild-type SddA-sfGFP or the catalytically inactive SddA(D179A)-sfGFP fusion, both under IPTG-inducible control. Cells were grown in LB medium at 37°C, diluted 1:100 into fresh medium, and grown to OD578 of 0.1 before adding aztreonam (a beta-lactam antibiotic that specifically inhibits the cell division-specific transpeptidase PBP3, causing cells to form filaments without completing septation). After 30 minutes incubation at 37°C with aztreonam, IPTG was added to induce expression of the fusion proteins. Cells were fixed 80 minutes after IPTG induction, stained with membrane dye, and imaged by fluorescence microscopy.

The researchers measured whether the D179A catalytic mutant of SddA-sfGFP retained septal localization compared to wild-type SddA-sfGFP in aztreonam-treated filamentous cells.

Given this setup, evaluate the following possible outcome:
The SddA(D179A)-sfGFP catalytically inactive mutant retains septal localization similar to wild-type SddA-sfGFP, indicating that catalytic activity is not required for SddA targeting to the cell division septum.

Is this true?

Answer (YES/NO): NO